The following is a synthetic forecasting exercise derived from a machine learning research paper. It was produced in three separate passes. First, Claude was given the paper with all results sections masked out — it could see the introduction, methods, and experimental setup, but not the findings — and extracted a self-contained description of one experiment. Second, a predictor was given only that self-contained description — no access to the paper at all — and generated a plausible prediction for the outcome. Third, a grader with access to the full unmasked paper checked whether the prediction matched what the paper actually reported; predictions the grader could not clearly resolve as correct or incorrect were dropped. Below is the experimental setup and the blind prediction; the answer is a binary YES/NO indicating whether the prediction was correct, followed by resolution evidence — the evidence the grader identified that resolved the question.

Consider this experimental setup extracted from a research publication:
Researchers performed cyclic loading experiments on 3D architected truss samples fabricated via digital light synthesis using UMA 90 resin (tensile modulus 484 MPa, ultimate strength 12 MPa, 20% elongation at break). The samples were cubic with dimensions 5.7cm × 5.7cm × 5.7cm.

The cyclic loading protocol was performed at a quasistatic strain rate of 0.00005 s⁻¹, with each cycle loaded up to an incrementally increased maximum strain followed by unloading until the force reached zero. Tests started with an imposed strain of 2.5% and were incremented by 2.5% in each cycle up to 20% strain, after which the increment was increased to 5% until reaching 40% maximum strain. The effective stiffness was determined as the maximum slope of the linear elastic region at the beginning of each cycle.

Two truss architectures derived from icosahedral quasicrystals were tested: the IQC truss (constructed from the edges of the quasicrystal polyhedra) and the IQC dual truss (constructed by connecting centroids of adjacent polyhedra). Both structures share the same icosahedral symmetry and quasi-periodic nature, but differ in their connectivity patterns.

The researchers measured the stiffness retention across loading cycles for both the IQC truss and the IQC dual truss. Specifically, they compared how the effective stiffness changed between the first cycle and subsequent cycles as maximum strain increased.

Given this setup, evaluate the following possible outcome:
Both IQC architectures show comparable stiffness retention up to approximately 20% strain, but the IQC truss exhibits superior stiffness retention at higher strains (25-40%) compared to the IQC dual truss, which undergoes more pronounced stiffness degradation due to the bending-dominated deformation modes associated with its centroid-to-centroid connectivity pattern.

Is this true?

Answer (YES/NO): NO